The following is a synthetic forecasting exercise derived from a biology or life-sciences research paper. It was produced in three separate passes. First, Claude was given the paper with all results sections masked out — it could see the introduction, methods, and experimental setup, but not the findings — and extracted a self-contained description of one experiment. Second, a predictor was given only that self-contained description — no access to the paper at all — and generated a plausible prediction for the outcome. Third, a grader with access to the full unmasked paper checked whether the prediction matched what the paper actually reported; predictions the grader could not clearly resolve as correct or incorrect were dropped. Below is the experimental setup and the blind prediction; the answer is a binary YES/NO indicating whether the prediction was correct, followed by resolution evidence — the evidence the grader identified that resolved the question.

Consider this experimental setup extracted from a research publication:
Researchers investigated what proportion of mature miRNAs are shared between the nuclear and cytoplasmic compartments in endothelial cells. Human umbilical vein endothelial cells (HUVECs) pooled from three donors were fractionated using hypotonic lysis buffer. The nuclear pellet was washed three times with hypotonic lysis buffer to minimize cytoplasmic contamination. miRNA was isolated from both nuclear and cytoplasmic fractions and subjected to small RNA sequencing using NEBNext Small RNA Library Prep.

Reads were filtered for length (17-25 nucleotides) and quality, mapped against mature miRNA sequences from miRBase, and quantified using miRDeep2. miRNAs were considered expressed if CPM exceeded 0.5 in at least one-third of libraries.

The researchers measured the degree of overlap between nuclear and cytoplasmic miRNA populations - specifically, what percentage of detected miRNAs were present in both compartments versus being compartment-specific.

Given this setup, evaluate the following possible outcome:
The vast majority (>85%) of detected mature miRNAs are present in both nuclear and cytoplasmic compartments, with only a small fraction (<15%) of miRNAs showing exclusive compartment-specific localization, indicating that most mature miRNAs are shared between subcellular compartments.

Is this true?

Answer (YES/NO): YES